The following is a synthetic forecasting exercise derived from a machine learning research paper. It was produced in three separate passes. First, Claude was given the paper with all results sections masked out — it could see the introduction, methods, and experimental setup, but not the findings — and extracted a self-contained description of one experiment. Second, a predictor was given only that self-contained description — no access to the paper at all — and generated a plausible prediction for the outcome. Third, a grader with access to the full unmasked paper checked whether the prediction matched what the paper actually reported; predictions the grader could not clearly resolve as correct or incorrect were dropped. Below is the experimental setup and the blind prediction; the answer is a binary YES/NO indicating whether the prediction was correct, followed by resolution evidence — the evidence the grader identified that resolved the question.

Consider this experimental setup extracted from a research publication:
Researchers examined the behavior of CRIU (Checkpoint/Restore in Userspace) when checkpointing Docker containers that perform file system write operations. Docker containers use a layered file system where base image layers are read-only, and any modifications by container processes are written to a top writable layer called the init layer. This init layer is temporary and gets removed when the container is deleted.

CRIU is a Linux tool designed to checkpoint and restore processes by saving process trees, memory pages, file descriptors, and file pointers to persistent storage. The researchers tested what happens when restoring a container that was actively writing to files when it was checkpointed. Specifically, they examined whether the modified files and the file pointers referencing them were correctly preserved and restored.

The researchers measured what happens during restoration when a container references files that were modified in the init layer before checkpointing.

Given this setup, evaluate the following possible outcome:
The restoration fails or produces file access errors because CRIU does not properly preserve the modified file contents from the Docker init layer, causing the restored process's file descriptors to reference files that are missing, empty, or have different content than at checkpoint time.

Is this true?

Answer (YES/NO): YES